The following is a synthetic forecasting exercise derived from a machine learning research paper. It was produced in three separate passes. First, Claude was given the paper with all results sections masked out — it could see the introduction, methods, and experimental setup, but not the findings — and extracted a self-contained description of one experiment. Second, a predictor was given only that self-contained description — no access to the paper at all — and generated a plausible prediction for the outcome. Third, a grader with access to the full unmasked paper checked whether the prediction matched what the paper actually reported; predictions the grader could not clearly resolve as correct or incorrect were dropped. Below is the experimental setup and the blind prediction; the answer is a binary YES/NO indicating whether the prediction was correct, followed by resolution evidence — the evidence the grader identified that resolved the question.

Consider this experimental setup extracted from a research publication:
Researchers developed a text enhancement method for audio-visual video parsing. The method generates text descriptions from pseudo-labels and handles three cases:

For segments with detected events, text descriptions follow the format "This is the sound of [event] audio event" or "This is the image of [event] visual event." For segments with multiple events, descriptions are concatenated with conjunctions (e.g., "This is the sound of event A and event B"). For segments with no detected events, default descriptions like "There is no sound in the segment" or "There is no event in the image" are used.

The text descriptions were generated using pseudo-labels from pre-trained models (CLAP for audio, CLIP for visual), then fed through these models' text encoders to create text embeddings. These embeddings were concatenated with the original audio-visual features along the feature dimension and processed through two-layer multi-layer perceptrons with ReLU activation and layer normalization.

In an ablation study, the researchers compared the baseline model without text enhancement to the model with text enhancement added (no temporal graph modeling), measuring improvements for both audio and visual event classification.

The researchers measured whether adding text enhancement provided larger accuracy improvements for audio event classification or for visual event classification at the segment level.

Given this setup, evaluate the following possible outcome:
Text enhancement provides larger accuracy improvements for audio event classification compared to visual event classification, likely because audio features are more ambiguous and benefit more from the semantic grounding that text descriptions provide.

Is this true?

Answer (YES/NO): YES